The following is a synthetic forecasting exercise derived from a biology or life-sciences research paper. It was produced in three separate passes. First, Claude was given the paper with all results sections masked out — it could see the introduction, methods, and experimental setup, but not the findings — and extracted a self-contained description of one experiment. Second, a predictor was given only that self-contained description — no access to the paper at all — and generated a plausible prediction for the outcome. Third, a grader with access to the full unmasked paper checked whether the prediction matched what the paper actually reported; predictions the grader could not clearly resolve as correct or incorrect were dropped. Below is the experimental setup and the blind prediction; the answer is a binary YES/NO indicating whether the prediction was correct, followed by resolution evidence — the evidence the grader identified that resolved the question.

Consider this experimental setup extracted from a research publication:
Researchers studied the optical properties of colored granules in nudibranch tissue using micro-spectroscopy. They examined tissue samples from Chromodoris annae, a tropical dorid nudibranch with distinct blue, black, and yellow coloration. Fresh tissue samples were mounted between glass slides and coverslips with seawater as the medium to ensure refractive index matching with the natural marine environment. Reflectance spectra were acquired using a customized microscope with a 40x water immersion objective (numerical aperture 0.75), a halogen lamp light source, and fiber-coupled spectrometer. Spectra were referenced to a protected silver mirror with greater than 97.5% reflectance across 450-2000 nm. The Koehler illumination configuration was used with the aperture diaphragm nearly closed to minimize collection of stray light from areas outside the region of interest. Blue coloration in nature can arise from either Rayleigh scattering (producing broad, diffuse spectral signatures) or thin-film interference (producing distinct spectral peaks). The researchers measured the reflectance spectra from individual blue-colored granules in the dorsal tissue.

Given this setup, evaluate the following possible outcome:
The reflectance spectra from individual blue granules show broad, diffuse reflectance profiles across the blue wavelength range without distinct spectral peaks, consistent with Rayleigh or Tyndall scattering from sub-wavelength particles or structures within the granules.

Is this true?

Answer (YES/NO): NO